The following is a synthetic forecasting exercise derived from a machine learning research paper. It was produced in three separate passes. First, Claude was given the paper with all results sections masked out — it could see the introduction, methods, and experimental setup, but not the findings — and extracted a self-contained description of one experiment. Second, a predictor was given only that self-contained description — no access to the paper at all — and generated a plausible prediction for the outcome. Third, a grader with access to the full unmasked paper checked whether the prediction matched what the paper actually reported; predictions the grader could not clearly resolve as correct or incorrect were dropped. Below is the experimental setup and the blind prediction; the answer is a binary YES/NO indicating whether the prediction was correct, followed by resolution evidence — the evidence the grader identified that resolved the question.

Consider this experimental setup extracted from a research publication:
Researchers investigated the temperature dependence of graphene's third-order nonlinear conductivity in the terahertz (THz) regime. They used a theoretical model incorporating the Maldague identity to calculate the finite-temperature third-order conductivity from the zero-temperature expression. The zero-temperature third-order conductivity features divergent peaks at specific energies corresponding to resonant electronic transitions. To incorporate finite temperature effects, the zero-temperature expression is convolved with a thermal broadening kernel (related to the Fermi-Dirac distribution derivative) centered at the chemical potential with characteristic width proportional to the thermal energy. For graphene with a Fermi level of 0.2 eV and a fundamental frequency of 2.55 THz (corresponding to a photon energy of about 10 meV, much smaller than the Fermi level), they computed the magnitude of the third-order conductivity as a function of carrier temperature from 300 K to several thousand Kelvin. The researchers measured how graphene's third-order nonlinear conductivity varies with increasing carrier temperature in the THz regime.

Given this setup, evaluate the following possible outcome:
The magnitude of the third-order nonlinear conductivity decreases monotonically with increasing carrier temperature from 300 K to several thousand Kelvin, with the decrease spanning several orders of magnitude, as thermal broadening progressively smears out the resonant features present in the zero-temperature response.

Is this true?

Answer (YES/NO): NO